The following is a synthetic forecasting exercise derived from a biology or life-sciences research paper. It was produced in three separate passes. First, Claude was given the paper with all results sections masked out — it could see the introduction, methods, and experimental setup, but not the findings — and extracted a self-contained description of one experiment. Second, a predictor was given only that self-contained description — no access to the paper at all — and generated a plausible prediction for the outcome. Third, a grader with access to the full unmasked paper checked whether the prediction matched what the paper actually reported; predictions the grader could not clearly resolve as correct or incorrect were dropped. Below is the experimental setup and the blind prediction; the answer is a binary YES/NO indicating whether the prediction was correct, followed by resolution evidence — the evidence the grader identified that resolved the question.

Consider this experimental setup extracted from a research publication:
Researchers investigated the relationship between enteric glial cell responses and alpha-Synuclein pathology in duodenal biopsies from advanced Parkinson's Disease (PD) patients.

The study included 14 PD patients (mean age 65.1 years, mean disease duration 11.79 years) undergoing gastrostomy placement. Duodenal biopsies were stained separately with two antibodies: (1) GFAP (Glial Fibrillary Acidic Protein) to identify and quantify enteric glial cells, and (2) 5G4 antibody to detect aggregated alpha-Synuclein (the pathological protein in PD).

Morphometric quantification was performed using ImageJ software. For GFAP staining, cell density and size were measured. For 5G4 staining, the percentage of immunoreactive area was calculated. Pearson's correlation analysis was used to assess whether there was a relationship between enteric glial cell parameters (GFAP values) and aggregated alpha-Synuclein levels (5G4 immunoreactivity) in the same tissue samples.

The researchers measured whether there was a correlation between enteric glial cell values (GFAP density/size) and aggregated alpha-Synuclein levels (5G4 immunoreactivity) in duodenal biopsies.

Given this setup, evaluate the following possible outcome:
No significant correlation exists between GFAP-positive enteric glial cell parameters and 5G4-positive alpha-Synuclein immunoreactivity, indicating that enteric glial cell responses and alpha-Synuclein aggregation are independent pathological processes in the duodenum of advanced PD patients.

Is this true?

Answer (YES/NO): NO